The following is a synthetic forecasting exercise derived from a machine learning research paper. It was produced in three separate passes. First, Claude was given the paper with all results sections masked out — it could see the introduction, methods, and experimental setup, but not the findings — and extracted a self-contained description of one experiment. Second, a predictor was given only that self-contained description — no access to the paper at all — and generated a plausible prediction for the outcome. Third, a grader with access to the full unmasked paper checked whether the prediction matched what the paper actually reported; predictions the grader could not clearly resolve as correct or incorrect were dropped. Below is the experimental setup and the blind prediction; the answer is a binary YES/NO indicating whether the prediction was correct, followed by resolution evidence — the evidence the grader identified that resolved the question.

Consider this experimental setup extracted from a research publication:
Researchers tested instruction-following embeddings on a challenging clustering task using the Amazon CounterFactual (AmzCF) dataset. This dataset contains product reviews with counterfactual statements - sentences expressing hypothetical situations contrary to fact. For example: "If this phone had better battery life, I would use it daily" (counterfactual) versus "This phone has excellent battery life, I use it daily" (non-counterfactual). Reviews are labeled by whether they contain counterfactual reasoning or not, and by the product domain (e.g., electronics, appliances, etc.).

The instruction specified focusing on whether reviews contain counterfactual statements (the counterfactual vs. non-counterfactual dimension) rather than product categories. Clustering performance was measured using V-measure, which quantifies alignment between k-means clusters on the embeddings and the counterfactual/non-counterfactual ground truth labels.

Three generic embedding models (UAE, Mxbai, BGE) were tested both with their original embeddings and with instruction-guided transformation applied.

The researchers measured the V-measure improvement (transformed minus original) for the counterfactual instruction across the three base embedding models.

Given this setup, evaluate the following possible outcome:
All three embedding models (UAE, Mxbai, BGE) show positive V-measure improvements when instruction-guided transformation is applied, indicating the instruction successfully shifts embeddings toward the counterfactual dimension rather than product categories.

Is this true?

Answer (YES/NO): YES